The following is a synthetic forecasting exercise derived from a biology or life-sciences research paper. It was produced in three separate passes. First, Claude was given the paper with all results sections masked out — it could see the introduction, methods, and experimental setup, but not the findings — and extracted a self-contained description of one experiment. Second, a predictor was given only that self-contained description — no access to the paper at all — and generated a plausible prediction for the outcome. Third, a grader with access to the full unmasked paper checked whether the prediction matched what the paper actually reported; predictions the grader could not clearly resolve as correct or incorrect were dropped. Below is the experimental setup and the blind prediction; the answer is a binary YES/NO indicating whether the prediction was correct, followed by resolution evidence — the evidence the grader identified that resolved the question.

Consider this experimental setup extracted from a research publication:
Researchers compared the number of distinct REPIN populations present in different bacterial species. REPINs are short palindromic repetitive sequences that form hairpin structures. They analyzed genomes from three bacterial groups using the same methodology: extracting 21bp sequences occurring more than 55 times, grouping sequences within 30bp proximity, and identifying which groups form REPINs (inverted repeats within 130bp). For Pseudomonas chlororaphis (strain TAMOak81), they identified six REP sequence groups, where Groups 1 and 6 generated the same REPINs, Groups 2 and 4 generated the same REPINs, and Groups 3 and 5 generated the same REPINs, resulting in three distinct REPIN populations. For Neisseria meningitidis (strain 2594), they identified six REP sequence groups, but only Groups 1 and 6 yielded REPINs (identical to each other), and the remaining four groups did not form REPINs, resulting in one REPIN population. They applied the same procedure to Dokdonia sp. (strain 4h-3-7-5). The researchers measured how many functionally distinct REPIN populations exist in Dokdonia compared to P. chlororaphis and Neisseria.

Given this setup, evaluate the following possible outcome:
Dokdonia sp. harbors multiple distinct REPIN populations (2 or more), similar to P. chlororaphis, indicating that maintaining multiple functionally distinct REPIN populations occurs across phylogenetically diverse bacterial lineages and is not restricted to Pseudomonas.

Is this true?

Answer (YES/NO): NO